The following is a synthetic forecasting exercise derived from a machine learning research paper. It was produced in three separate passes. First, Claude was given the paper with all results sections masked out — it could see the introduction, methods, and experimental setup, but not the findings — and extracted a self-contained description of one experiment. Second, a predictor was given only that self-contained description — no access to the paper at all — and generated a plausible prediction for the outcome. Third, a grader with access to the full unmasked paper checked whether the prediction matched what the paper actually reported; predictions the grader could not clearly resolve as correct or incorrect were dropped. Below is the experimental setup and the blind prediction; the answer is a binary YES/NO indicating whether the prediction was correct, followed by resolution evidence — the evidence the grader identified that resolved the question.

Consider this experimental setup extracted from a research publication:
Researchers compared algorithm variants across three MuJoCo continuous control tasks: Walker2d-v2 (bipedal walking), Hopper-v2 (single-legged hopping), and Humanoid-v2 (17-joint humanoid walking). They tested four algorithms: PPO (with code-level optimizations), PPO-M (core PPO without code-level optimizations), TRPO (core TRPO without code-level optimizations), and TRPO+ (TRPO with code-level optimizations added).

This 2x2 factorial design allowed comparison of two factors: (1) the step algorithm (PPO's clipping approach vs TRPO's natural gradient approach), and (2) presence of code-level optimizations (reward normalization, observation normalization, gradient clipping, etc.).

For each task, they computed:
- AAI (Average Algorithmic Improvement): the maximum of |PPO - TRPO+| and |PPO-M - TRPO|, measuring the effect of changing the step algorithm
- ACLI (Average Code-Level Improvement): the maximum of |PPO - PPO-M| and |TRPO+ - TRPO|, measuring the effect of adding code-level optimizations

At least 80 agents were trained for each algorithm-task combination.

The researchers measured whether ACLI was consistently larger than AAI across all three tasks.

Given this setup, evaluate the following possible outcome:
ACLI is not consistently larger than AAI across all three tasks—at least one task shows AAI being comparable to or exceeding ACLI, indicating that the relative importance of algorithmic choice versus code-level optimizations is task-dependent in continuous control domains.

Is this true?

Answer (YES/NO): NO